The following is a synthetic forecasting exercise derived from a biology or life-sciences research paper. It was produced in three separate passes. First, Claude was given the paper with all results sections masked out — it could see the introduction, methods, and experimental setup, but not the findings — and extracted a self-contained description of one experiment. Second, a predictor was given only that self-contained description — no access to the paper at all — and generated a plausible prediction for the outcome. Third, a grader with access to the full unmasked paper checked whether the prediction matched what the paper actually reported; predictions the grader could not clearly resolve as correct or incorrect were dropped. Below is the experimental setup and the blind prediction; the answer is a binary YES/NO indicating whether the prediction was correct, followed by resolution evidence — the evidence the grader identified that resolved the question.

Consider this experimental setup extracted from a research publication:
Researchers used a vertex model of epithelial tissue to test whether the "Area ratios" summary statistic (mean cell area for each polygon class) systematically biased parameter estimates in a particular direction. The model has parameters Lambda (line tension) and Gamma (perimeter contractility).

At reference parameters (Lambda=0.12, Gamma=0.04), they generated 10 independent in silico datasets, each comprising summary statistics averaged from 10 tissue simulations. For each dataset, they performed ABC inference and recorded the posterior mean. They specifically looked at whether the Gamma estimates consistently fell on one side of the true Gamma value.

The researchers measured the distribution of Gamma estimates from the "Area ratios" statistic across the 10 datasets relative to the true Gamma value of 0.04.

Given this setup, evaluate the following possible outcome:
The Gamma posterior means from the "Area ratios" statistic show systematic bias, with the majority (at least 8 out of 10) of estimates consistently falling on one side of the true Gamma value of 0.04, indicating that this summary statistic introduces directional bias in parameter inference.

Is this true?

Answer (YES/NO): YES